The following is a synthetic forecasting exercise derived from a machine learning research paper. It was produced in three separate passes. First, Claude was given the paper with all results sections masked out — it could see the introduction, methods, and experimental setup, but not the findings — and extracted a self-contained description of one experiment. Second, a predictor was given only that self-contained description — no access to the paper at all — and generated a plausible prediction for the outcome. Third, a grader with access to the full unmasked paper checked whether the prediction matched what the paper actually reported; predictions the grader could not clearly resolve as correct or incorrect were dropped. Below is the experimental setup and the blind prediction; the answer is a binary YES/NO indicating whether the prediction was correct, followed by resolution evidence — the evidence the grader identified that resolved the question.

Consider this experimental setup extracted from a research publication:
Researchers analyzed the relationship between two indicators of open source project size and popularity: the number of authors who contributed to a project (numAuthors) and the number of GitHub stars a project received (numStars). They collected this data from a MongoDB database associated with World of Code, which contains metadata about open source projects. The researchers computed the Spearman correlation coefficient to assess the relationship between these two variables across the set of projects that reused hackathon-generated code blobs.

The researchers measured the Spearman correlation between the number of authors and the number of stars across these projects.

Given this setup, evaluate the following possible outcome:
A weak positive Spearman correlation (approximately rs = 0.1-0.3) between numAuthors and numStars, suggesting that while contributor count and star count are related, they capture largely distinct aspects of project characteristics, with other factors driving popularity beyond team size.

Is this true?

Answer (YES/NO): YES